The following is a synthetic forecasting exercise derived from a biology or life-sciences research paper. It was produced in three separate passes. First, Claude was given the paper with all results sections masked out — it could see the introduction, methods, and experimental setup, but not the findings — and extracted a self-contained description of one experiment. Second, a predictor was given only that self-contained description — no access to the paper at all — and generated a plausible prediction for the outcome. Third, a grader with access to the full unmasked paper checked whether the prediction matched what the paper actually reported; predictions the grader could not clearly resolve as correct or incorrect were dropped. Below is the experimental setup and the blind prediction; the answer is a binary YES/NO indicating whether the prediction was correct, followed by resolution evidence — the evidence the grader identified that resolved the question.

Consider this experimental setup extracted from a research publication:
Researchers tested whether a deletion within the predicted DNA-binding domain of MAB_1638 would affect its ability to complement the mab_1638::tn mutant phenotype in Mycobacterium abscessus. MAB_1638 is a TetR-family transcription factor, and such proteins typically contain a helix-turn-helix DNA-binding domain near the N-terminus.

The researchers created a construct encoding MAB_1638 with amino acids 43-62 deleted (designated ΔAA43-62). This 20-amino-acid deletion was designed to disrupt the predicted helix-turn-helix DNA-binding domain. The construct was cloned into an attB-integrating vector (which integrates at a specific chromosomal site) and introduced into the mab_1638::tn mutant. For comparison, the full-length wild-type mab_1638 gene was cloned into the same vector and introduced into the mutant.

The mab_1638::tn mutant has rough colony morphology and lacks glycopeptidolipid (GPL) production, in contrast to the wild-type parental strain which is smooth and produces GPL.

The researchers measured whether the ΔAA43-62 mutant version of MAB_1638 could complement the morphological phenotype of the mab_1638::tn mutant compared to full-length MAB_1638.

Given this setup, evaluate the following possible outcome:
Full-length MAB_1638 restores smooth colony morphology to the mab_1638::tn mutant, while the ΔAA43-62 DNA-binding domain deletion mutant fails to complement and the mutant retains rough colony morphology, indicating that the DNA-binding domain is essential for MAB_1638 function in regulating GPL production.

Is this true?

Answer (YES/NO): YES